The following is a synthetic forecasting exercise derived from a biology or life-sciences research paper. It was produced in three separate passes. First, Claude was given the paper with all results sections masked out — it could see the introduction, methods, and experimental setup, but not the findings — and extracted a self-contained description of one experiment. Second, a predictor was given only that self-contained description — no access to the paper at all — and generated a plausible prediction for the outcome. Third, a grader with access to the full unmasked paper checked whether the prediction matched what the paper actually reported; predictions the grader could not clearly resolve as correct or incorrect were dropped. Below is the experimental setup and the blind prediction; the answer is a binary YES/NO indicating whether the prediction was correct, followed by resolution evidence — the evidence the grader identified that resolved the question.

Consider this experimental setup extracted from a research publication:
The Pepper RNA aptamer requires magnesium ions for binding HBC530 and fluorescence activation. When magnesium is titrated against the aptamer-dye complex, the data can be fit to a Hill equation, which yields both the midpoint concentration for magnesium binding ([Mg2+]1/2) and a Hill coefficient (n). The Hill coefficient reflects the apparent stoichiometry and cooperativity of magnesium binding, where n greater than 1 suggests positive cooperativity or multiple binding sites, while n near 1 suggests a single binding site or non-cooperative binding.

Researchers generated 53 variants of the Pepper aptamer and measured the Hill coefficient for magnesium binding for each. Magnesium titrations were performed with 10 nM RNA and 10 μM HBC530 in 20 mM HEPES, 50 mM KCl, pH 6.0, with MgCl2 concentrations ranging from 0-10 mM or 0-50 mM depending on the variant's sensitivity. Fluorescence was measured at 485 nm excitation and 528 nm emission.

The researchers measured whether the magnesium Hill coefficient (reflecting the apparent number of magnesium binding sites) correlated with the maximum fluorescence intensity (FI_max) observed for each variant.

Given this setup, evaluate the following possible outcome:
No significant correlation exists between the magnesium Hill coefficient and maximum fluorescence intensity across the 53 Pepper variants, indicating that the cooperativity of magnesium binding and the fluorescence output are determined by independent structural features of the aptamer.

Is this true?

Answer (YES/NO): NO